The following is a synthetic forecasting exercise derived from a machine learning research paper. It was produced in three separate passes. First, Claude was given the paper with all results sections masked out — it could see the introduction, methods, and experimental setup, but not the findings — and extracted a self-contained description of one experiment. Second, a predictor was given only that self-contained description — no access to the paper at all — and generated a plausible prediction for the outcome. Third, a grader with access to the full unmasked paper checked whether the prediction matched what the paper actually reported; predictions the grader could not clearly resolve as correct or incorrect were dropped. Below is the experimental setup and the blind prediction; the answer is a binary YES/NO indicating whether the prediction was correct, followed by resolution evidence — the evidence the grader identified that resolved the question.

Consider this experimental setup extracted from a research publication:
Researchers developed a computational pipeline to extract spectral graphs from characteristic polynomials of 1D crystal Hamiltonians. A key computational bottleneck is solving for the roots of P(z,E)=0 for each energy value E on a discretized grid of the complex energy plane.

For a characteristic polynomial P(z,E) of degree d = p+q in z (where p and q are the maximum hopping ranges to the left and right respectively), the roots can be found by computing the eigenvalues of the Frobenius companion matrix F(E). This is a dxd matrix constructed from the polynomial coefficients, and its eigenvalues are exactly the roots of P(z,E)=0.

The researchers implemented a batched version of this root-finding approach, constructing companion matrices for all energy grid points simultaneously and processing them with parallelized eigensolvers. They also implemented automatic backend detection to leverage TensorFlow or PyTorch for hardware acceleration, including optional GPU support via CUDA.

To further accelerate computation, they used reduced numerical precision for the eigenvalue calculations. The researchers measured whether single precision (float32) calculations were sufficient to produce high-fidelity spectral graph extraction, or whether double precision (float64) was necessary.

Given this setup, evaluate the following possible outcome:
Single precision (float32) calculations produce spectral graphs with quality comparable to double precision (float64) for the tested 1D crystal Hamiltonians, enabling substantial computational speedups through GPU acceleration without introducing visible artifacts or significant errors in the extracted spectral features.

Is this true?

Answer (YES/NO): YES